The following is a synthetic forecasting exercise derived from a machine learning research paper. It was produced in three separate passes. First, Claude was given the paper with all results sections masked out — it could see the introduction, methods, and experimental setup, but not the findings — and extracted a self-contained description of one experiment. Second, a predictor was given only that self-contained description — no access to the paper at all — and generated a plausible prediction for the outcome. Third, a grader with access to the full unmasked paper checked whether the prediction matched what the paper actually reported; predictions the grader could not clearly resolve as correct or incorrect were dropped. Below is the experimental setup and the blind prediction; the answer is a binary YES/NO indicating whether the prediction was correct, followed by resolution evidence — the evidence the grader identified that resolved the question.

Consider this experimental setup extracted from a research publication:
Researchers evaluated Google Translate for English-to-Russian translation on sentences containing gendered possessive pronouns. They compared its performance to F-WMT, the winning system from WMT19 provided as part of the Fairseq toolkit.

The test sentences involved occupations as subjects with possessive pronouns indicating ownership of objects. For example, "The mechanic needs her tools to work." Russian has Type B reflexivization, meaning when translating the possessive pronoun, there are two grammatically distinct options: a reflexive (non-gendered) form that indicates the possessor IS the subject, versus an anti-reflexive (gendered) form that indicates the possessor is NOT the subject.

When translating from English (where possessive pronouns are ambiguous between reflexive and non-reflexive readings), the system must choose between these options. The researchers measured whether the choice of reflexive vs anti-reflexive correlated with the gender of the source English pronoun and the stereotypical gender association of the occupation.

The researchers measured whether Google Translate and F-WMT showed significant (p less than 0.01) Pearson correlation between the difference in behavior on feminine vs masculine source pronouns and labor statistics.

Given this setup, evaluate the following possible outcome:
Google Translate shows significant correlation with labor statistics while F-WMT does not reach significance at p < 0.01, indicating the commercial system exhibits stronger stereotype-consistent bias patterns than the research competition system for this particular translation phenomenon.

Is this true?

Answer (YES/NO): NO